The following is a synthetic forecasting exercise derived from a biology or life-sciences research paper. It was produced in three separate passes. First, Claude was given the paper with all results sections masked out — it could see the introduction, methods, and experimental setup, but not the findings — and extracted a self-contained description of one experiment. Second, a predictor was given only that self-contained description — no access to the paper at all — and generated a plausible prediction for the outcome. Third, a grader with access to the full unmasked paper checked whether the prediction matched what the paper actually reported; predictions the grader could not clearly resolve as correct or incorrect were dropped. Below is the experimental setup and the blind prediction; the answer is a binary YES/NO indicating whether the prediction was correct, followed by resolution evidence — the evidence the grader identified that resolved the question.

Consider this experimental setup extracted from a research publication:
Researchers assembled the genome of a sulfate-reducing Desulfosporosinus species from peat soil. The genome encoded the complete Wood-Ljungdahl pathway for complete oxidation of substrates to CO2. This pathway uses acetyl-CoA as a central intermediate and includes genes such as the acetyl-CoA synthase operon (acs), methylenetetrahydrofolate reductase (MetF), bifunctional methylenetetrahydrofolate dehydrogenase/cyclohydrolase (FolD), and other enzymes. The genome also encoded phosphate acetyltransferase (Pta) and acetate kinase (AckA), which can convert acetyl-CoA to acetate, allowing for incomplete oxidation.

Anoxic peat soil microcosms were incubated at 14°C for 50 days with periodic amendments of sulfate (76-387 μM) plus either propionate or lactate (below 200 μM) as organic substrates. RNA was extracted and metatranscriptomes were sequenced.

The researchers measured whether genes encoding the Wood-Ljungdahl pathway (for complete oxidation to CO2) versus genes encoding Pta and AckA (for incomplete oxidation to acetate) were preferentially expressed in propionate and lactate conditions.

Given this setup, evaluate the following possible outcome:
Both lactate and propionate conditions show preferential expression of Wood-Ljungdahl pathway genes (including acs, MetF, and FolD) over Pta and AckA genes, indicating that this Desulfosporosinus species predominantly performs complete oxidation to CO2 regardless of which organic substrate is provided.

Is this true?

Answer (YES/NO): NO